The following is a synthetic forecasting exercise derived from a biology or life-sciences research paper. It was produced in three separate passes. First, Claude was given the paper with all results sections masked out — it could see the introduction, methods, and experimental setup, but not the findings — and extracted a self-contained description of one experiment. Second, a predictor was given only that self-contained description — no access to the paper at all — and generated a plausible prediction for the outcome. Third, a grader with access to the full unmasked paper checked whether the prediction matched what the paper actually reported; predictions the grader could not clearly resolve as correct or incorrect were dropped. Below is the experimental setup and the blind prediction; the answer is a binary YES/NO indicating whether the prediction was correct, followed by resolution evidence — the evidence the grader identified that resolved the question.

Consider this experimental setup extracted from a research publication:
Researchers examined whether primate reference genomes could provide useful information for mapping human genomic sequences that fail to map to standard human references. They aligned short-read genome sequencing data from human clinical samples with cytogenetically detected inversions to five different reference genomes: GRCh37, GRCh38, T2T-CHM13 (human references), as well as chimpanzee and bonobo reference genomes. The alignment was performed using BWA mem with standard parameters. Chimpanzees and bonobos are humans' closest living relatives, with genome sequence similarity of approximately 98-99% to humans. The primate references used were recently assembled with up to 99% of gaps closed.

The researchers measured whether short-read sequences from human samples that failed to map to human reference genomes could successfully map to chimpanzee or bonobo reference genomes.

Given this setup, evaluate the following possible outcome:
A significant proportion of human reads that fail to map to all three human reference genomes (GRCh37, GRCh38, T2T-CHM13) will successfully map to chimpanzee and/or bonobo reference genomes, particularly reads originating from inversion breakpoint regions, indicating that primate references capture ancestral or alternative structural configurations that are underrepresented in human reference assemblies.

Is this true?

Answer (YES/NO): NO